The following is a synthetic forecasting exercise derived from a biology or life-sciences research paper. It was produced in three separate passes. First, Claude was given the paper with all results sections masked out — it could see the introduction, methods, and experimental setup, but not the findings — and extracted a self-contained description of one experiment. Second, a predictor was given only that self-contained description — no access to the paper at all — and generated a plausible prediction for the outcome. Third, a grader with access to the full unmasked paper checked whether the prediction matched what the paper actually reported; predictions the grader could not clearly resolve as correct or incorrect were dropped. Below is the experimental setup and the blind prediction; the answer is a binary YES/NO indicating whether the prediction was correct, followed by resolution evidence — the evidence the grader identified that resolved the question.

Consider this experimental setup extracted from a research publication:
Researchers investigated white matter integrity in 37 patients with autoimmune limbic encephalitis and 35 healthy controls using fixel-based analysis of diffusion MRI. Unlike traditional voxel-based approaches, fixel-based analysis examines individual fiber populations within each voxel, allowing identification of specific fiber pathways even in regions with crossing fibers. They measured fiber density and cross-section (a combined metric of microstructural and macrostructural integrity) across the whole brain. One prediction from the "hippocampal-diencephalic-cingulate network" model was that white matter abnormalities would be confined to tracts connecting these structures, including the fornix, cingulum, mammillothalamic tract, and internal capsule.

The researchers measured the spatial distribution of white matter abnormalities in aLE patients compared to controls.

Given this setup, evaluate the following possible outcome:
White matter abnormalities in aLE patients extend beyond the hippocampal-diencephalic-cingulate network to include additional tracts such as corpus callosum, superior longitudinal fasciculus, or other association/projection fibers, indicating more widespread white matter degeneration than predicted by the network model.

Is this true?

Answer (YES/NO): YES